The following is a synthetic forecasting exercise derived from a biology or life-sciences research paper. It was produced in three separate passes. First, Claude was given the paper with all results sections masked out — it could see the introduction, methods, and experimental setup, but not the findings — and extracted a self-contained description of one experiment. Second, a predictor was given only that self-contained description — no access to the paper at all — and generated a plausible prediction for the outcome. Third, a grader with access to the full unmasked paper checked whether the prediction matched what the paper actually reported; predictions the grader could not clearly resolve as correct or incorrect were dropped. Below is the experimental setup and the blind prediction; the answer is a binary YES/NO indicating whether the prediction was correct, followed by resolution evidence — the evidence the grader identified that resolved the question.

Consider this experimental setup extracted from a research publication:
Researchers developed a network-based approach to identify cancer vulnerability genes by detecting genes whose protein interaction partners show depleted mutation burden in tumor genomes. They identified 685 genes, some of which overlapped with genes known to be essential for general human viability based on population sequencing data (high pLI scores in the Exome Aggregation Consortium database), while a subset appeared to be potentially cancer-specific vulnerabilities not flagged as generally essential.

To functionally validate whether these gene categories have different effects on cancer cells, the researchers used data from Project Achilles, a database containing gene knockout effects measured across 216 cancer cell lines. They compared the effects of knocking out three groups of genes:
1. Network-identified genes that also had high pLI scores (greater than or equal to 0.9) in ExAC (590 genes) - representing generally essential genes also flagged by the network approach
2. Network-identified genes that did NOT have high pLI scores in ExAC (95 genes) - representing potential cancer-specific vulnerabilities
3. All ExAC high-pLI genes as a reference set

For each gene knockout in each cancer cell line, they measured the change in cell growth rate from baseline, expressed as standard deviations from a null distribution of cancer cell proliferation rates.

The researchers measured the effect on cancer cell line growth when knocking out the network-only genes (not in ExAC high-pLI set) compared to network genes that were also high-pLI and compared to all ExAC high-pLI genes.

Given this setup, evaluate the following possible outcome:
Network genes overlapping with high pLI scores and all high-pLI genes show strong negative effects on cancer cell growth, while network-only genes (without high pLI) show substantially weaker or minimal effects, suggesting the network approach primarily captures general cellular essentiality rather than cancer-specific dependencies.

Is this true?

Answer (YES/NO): NO